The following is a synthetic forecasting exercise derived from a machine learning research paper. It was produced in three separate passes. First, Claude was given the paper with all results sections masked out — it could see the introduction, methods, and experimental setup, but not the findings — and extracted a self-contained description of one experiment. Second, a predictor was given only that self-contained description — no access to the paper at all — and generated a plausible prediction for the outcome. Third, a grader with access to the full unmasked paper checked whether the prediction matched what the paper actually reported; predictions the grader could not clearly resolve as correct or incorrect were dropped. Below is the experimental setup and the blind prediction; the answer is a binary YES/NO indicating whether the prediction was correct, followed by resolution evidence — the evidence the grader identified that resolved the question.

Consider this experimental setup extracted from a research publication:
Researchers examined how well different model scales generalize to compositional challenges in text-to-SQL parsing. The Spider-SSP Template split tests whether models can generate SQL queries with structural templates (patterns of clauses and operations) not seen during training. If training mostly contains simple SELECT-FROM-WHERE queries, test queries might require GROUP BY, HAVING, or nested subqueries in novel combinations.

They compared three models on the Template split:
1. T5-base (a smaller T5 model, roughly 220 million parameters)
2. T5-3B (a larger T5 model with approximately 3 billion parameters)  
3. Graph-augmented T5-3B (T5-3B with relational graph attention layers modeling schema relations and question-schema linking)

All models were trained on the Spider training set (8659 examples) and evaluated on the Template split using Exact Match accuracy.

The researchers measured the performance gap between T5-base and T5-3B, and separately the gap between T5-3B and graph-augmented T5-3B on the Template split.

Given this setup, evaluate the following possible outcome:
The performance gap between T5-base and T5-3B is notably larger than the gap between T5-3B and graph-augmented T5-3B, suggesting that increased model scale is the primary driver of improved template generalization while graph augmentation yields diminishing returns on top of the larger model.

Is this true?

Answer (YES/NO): NO